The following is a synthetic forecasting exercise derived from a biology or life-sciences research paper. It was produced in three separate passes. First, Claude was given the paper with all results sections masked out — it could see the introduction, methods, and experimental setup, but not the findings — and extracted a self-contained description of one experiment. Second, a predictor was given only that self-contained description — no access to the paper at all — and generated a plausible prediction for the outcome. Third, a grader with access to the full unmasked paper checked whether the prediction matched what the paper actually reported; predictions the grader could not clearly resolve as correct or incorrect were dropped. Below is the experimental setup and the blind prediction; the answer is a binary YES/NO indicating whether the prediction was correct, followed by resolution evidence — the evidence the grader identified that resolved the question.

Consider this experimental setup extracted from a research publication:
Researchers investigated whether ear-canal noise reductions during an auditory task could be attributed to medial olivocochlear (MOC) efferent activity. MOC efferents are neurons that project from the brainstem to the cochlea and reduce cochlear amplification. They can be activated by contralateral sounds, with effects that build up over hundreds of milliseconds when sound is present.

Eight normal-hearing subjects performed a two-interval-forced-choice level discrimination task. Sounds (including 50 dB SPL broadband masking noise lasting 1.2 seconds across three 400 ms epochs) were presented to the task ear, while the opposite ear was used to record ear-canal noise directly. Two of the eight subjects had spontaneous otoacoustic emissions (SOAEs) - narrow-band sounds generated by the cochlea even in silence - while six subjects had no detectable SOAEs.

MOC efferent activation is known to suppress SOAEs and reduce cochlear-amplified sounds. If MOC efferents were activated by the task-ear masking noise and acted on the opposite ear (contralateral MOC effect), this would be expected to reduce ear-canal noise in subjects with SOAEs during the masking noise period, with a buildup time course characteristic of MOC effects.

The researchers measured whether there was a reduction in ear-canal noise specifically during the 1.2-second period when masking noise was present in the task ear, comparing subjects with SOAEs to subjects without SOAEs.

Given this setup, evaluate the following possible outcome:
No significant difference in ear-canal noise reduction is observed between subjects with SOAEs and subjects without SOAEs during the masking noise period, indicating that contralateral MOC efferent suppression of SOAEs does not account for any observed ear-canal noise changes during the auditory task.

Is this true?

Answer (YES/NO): NO